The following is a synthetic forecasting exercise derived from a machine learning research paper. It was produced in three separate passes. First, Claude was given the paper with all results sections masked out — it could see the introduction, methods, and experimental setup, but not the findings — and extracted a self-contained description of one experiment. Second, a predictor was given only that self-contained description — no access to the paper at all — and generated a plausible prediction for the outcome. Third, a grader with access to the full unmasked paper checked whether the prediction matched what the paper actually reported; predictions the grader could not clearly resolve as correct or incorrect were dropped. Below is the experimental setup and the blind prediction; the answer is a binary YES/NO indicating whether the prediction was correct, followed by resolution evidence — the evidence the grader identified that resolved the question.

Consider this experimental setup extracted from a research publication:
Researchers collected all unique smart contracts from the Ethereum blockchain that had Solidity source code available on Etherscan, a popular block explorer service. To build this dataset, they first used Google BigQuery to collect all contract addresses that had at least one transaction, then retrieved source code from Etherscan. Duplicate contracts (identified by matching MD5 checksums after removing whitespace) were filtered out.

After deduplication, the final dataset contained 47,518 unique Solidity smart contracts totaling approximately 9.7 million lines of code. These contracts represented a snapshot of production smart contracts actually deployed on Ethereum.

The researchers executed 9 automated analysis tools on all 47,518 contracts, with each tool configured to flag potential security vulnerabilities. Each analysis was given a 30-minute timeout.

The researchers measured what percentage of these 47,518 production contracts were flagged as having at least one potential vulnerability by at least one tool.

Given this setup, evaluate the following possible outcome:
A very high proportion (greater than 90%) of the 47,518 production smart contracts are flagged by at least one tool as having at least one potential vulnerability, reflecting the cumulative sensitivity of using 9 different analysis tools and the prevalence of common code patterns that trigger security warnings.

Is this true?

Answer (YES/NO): YES